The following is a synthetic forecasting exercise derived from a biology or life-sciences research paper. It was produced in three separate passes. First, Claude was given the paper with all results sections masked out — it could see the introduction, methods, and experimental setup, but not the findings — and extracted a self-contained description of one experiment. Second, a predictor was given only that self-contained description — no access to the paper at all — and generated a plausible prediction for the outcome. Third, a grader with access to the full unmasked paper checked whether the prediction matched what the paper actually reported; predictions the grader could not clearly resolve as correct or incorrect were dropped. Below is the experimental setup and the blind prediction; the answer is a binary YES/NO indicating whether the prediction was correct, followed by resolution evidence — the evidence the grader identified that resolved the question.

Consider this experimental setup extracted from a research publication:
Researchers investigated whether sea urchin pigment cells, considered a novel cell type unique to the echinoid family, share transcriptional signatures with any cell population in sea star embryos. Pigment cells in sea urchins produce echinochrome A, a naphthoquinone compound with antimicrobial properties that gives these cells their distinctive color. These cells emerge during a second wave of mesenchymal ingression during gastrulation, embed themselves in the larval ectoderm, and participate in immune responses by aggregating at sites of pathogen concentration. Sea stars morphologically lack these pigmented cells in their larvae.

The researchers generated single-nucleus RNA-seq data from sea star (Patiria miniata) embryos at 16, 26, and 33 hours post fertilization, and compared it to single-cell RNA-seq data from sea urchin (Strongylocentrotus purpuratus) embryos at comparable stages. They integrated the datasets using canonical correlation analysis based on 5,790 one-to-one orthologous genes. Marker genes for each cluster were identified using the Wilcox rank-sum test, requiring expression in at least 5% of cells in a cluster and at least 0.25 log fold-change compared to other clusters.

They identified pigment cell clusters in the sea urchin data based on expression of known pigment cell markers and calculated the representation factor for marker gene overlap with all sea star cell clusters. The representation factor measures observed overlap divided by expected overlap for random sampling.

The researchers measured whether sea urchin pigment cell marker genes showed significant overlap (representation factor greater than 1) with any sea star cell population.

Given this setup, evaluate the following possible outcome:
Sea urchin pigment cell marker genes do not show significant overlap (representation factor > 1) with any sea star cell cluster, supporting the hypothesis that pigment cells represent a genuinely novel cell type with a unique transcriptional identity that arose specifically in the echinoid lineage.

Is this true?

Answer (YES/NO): NO